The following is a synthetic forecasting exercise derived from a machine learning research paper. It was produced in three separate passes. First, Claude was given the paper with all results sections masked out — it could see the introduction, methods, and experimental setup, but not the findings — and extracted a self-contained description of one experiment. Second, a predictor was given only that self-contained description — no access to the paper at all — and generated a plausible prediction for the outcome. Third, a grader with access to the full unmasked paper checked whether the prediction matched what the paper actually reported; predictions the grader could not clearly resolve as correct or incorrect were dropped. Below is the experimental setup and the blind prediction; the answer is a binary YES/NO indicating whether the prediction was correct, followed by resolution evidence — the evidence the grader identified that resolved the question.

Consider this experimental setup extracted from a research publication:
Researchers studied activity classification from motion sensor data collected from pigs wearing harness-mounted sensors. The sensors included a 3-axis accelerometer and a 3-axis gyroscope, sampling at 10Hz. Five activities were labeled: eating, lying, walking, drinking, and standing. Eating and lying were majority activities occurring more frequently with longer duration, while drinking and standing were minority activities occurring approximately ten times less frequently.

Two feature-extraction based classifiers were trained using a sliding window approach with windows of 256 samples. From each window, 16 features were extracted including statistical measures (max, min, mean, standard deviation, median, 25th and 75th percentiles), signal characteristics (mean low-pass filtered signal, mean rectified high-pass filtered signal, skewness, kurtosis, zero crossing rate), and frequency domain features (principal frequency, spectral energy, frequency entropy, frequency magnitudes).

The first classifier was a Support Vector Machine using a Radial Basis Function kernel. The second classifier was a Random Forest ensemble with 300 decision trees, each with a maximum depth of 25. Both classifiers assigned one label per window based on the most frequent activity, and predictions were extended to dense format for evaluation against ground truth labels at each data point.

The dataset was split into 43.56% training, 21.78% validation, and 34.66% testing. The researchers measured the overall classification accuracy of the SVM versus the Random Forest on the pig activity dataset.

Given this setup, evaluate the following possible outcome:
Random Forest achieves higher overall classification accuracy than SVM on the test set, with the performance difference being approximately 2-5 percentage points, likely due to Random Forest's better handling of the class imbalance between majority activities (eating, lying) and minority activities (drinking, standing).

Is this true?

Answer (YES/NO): YES